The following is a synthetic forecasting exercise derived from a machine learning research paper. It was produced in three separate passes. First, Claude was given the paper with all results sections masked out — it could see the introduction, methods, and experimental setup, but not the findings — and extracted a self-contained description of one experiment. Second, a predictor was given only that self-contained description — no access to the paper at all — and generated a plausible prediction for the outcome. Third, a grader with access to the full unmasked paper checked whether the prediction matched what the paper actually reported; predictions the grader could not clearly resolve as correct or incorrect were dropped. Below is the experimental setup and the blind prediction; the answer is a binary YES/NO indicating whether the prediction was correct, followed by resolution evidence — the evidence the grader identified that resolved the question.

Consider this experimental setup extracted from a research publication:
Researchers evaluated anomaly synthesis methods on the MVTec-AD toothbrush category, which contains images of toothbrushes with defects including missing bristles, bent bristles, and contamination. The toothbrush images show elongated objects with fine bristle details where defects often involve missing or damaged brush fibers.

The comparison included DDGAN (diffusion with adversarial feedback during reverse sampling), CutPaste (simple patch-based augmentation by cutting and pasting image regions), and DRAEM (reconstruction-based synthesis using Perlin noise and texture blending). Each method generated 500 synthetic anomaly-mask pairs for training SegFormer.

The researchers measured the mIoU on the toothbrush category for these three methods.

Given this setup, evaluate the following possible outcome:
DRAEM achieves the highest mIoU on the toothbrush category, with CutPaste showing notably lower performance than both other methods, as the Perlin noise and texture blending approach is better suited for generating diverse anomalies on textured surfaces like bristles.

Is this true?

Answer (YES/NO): NO